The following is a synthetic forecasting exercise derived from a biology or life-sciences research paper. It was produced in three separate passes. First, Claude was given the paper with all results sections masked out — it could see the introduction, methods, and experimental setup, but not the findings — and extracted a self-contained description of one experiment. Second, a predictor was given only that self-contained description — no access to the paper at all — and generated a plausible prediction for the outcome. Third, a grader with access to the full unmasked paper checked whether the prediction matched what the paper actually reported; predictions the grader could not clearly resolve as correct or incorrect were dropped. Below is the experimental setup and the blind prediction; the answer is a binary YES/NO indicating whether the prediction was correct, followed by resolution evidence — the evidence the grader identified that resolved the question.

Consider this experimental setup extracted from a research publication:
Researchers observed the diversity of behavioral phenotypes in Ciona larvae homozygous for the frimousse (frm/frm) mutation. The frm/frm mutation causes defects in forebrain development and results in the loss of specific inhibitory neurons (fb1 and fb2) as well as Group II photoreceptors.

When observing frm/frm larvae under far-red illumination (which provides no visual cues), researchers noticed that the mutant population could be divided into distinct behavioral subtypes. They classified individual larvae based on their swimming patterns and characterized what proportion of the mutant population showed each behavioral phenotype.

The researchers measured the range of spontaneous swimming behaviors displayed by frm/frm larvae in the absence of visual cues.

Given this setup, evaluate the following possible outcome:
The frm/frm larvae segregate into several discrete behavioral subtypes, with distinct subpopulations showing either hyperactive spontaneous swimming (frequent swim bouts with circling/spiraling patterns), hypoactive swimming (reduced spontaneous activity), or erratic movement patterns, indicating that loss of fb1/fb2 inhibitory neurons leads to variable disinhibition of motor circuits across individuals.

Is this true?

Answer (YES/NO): NO